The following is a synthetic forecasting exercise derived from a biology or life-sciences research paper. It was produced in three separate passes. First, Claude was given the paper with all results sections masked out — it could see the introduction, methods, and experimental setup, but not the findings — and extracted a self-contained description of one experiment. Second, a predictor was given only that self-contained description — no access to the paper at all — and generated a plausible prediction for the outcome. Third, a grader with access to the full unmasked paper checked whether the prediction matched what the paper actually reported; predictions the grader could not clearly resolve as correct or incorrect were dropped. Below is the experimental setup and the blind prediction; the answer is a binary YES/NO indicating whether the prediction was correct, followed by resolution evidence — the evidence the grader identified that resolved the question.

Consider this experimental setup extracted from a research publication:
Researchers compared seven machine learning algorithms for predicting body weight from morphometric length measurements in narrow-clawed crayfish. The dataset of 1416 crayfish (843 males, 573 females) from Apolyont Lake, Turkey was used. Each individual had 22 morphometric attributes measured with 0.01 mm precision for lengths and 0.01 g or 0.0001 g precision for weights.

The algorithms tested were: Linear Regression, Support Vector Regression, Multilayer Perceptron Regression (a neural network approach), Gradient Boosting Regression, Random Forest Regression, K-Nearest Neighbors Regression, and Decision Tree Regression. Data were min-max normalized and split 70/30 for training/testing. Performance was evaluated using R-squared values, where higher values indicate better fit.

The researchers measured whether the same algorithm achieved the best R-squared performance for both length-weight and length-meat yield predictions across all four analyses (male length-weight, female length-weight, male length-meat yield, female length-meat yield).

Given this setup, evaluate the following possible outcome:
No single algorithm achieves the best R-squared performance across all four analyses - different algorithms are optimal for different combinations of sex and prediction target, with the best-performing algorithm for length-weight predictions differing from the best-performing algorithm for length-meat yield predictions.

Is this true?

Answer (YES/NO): NO